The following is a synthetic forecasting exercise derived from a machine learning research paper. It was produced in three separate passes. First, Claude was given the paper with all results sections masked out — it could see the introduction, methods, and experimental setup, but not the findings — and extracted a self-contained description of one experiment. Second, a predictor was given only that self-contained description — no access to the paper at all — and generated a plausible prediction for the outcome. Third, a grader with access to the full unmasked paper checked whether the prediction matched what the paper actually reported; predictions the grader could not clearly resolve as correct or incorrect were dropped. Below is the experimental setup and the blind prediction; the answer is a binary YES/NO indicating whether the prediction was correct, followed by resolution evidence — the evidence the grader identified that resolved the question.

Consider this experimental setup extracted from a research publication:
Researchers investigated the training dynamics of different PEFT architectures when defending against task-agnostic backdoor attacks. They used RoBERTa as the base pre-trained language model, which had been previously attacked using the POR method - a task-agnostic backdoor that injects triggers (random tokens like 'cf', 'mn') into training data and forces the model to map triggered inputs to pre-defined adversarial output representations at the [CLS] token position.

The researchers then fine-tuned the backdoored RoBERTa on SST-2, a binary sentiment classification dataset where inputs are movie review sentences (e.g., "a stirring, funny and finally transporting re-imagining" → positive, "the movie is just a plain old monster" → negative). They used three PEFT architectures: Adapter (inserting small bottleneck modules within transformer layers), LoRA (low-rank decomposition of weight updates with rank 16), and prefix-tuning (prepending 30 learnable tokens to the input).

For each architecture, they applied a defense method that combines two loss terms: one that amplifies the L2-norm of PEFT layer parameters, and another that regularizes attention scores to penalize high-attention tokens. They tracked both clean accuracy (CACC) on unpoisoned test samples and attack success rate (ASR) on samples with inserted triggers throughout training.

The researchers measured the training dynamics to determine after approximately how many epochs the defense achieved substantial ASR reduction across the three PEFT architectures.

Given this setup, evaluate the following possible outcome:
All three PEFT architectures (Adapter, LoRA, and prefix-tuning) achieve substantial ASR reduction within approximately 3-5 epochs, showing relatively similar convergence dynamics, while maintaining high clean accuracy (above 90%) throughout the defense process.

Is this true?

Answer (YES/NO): NO